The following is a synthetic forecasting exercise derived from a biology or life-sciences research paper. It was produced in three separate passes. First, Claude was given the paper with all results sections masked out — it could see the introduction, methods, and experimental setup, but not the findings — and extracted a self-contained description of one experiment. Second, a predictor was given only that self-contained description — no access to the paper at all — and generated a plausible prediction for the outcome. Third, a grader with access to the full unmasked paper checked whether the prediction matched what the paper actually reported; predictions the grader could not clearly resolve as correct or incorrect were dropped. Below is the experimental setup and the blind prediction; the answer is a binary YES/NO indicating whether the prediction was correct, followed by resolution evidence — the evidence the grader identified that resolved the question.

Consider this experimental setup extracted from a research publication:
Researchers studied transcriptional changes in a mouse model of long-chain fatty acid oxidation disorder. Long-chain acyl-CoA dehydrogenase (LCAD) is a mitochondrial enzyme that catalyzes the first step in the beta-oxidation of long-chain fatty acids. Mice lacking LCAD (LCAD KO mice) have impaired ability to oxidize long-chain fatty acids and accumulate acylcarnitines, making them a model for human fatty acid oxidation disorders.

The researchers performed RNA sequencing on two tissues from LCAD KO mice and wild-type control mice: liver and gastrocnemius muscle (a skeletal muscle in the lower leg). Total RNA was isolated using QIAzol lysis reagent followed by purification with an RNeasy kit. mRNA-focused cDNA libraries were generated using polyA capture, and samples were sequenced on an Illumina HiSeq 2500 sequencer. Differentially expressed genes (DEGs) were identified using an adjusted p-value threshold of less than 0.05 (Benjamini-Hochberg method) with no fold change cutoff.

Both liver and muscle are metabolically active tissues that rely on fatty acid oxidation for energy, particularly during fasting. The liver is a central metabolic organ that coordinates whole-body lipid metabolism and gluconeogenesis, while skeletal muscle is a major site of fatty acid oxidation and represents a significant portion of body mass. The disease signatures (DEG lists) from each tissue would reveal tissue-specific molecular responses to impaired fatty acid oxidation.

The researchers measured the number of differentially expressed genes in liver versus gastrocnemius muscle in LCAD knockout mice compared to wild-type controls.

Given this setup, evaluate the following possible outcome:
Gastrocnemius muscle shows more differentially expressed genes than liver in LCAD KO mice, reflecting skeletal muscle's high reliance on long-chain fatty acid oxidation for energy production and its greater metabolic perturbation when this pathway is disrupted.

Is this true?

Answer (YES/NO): NO